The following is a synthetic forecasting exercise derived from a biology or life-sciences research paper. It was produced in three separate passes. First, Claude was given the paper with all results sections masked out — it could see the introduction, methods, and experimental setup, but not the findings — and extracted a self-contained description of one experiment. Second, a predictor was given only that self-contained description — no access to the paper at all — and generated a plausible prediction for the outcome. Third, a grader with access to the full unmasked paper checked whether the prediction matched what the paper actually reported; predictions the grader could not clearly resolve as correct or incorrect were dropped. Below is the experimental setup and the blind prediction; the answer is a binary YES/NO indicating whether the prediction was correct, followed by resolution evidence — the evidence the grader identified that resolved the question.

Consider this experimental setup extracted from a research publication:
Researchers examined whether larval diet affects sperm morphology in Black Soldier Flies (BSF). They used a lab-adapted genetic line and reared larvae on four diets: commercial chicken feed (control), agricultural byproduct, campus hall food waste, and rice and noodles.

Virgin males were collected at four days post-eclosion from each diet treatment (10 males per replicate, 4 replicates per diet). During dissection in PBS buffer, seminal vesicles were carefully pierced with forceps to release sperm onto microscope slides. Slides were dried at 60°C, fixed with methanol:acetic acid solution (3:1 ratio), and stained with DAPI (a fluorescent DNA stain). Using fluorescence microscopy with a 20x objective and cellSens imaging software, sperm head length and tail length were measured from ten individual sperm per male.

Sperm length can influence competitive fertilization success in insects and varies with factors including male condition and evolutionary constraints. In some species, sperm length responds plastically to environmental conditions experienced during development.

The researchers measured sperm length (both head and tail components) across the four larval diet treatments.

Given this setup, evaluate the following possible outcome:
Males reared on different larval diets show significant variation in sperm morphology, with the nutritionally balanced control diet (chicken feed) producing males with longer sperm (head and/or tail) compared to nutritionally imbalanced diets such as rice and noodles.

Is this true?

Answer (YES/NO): NO